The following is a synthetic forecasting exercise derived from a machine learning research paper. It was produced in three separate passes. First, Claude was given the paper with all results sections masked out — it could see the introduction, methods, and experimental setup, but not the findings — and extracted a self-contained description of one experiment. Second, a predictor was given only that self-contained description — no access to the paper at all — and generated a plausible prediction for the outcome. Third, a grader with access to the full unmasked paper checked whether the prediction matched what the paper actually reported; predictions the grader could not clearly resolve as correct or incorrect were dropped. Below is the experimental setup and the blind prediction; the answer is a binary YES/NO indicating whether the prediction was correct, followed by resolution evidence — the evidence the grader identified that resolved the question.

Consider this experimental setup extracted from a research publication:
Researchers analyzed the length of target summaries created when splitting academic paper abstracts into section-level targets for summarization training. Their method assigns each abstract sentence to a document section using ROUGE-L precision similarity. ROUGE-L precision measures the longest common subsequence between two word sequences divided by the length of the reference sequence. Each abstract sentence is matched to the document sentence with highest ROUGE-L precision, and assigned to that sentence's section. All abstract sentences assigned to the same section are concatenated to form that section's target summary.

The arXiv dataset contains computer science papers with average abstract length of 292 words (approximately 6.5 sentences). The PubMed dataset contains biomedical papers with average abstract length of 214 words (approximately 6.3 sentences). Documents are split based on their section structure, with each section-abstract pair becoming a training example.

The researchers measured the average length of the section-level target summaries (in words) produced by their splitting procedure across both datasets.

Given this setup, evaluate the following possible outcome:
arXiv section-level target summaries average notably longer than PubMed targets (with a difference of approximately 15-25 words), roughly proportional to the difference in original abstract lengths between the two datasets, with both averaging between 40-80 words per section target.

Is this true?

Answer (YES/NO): NO